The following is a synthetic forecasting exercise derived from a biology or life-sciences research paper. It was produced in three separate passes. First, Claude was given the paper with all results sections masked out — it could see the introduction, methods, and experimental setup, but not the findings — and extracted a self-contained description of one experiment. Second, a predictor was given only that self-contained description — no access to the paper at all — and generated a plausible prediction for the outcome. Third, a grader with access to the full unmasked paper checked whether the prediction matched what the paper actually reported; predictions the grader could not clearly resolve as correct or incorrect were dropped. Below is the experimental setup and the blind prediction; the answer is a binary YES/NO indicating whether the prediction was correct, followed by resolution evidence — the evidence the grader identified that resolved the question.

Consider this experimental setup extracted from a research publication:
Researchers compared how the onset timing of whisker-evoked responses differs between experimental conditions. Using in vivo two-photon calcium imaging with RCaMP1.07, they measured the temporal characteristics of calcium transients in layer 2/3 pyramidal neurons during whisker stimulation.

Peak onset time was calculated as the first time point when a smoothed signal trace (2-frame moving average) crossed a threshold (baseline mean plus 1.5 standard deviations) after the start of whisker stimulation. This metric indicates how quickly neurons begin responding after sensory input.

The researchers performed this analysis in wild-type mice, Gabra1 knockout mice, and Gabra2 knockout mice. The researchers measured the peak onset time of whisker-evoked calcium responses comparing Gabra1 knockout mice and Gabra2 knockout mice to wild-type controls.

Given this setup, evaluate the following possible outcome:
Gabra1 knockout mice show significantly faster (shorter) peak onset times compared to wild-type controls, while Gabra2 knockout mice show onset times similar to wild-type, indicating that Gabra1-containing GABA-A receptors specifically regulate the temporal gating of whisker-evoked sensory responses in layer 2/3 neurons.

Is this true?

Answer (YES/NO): NO